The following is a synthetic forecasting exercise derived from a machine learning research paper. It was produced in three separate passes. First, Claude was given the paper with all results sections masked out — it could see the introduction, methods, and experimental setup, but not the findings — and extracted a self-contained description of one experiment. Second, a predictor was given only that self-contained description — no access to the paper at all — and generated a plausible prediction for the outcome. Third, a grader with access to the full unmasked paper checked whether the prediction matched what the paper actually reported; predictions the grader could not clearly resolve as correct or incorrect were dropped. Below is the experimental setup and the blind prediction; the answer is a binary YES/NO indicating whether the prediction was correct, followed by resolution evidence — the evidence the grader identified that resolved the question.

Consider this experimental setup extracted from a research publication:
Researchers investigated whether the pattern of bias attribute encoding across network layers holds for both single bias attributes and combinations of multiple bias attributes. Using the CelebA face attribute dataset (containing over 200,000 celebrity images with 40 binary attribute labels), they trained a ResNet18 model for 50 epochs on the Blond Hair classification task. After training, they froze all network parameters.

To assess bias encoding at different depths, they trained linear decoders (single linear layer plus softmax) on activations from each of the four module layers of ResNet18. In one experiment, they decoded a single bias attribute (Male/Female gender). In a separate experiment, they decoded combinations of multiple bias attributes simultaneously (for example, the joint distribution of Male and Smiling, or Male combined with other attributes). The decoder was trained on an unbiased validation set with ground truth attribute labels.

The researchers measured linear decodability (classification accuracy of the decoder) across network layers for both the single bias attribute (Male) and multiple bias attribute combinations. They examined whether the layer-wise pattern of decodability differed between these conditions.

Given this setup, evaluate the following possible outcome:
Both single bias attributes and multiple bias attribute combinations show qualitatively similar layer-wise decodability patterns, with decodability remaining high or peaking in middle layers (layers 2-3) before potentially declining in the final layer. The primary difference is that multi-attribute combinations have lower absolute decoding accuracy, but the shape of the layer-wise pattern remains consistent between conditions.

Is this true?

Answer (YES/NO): NO